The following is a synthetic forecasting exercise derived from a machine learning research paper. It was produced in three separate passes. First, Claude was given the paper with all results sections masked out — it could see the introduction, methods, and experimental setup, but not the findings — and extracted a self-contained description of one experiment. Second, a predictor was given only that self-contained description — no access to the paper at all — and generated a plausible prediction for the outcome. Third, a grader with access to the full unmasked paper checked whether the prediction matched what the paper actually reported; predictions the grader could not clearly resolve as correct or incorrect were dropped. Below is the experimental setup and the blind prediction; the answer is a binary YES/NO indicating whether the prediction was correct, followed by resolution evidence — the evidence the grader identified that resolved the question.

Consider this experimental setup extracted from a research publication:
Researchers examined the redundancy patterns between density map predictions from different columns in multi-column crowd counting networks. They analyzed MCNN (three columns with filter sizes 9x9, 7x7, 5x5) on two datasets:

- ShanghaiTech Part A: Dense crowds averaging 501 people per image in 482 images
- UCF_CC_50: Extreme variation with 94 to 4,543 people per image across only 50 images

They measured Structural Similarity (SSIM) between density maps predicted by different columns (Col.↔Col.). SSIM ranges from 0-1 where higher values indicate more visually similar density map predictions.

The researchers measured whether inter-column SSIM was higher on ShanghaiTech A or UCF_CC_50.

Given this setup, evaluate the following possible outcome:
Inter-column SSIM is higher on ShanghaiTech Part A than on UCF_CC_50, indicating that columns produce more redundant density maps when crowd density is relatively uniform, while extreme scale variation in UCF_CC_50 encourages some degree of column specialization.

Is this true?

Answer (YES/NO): YES